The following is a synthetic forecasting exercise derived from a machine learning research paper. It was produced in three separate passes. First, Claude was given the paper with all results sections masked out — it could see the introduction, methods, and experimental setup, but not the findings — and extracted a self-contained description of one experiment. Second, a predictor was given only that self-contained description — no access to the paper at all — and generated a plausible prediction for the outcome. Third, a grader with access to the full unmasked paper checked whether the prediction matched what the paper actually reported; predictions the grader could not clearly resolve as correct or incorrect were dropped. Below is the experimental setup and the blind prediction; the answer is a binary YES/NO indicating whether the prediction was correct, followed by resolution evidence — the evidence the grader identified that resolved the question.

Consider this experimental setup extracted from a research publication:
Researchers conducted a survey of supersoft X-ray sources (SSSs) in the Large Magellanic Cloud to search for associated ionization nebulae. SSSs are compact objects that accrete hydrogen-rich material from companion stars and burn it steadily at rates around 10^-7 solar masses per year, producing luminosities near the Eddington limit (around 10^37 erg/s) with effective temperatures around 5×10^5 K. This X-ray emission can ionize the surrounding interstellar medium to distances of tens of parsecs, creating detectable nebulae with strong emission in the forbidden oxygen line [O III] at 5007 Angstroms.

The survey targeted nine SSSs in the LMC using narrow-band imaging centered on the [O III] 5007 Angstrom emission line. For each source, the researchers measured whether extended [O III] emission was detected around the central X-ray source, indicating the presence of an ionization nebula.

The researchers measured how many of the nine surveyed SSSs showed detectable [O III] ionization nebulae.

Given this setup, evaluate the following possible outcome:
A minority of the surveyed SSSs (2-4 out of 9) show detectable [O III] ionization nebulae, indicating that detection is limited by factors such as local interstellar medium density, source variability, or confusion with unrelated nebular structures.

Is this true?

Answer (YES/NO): NO